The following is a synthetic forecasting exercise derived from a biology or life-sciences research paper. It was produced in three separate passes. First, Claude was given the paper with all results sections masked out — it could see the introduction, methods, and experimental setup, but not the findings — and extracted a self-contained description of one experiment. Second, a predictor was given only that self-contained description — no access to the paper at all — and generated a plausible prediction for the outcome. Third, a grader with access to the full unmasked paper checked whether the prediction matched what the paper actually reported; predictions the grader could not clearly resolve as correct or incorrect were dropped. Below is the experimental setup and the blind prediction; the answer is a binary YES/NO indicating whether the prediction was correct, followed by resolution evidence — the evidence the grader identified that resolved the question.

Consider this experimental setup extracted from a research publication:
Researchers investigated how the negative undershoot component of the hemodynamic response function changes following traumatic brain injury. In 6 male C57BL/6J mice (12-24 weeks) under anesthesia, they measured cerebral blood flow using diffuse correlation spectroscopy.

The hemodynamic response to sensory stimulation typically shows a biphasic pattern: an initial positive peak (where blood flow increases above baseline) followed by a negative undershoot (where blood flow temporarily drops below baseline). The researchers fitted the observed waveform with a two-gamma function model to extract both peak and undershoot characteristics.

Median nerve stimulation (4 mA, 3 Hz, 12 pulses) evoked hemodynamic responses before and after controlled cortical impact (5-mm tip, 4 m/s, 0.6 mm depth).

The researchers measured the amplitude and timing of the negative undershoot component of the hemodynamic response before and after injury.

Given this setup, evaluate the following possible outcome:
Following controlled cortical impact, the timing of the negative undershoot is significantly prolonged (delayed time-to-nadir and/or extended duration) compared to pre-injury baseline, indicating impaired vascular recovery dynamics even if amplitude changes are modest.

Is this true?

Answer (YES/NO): NO